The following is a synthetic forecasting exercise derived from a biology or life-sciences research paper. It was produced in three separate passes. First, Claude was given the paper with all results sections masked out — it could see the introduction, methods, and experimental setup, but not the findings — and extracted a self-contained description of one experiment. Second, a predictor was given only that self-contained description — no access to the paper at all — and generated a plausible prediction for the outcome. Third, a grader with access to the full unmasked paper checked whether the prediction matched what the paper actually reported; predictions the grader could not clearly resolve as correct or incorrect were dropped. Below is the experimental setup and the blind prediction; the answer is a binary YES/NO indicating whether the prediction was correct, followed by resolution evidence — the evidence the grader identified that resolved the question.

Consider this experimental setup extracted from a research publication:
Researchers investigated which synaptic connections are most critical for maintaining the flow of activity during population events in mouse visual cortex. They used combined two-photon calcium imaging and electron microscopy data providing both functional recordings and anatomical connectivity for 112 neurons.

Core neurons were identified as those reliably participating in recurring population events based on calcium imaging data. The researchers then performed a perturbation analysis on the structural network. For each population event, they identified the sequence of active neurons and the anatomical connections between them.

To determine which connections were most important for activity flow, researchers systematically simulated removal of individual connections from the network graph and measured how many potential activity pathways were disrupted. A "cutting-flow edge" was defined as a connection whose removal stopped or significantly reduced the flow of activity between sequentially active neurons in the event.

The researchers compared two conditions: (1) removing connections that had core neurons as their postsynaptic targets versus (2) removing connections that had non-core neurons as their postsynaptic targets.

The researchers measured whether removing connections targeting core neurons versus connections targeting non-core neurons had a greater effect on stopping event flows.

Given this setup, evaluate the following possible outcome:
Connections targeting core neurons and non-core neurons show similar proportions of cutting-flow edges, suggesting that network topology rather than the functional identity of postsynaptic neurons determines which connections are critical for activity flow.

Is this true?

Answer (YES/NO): NO